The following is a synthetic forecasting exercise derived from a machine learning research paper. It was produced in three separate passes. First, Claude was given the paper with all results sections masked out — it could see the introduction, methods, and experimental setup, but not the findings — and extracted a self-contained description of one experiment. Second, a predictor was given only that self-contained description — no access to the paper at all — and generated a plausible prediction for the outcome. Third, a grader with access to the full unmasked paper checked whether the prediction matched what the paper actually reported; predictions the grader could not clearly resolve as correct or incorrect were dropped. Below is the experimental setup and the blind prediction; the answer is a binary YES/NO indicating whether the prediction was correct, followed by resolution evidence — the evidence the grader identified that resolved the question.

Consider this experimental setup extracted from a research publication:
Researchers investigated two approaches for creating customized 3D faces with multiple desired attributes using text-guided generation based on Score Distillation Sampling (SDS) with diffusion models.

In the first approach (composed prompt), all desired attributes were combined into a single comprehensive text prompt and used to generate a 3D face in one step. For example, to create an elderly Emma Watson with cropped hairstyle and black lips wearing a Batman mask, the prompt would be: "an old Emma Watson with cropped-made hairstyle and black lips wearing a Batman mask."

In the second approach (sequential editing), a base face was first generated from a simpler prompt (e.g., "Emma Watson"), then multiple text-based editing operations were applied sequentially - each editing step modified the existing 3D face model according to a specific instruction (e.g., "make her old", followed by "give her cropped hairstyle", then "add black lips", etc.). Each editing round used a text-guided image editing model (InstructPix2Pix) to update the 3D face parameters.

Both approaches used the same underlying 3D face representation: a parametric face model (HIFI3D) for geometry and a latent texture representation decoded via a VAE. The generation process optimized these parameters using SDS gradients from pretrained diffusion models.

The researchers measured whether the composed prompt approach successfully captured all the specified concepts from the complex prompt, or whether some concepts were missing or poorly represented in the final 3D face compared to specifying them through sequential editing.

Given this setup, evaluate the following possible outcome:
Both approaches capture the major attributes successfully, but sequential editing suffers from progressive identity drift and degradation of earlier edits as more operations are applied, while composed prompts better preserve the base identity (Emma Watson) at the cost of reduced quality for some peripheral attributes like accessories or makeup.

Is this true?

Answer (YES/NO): NO